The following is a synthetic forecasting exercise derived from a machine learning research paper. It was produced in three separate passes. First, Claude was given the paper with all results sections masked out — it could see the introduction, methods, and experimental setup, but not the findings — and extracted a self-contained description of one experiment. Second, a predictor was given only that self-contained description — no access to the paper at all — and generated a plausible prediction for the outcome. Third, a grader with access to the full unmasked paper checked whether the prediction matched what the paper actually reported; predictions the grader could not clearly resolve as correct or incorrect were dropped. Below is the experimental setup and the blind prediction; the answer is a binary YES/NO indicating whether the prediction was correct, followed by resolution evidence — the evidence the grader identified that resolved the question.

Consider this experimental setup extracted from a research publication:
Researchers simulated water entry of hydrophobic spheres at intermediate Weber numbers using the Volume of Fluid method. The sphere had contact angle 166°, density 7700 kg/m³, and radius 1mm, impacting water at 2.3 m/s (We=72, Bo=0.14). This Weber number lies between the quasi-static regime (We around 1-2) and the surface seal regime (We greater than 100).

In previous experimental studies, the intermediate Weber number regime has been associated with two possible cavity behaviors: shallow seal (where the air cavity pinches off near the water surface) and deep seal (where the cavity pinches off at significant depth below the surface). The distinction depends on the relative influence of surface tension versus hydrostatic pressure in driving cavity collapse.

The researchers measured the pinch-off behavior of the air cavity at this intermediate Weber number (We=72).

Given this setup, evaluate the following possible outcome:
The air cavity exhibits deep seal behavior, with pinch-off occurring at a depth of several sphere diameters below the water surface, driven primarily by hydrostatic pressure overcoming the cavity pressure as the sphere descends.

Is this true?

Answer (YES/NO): NO